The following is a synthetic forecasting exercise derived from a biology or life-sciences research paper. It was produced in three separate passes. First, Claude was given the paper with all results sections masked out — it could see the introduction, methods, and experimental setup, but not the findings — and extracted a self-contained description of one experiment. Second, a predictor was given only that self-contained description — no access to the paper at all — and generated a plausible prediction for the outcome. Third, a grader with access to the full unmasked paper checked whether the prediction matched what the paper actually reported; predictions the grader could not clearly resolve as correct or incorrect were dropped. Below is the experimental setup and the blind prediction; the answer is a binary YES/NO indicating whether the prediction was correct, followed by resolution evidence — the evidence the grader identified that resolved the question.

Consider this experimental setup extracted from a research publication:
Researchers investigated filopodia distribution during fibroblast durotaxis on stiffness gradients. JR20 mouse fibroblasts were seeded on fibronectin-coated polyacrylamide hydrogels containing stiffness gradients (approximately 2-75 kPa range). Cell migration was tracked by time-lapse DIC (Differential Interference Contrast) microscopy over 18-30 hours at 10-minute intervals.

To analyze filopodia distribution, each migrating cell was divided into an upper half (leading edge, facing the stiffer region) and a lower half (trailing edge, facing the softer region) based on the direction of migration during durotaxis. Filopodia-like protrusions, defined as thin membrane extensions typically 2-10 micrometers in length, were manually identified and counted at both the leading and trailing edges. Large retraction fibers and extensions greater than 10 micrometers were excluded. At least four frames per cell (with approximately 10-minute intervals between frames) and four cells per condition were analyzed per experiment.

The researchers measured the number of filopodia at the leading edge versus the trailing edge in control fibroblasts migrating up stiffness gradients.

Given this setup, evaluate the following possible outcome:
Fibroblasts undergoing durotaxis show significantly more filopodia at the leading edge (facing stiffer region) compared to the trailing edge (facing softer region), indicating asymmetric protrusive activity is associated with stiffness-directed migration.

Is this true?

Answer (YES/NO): NO